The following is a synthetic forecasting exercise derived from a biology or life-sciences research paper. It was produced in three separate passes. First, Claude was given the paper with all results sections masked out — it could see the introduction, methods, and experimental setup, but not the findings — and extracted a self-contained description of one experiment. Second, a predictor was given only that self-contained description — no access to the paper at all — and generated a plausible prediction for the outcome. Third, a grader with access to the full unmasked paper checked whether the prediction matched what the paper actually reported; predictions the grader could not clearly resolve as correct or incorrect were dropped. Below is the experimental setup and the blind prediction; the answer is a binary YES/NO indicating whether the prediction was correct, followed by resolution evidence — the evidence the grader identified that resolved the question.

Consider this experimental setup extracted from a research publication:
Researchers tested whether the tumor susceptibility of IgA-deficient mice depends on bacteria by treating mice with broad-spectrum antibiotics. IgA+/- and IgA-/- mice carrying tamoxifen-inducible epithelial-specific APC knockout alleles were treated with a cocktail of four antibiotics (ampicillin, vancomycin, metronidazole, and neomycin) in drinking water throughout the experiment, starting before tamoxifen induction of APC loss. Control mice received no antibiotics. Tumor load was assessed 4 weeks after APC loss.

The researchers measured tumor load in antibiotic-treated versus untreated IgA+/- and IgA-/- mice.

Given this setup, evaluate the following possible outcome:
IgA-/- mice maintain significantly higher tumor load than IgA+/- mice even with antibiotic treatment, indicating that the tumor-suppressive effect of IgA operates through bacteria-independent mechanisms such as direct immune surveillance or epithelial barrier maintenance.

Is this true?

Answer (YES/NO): NO